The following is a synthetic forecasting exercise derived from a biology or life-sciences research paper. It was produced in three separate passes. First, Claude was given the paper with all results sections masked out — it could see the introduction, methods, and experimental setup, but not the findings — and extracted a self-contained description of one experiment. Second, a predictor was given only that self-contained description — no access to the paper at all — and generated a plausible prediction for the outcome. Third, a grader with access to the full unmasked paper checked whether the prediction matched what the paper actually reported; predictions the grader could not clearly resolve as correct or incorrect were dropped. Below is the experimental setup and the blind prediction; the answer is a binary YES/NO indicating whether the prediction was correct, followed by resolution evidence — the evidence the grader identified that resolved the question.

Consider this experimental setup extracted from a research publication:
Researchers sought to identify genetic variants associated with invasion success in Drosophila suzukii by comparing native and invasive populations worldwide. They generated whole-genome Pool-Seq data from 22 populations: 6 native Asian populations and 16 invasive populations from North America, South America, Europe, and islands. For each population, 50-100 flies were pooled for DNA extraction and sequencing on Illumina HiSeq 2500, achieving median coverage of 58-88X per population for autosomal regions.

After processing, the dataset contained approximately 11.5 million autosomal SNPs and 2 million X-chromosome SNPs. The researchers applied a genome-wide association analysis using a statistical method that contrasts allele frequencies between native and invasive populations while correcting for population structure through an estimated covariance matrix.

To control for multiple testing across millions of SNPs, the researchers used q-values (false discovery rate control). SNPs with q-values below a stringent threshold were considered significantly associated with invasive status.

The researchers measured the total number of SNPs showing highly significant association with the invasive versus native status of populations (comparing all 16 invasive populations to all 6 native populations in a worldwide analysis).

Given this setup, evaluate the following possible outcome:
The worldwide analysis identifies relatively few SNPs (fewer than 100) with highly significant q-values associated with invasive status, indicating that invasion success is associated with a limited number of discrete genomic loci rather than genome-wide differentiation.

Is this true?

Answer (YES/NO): NO